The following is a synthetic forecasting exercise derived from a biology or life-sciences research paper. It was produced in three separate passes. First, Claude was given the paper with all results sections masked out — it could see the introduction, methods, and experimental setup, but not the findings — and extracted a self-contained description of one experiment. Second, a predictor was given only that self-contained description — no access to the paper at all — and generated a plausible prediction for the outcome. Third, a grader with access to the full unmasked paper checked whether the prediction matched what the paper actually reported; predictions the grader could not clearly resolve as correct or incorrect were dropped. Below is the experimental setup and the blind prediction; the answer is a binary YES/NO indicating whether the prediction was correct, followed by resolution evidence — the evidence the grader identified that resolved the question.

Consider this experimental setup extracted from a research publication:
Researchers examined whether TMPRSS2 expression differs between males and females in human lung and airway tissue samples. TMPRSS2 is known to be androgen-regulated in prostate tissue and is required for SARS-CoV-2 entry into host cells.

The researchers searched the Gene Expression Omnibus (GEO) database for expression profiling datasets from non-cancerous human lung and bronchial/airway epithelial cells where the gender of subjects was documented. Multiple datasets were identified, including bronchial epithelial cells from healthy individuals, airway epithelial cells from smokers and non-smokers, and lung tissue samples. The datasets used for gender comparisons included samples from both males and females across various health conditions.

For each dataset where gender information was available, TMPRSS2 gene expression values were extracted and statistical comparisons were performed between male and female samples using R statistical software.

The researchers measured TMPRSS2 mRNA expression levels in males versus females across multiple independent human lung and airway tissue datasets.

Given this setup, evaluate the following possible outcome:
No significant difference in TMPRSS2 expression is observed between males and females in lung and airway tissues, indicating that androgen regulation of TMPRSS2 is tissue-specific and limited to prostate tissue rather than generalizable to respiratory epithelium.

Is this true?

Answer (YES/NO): YES